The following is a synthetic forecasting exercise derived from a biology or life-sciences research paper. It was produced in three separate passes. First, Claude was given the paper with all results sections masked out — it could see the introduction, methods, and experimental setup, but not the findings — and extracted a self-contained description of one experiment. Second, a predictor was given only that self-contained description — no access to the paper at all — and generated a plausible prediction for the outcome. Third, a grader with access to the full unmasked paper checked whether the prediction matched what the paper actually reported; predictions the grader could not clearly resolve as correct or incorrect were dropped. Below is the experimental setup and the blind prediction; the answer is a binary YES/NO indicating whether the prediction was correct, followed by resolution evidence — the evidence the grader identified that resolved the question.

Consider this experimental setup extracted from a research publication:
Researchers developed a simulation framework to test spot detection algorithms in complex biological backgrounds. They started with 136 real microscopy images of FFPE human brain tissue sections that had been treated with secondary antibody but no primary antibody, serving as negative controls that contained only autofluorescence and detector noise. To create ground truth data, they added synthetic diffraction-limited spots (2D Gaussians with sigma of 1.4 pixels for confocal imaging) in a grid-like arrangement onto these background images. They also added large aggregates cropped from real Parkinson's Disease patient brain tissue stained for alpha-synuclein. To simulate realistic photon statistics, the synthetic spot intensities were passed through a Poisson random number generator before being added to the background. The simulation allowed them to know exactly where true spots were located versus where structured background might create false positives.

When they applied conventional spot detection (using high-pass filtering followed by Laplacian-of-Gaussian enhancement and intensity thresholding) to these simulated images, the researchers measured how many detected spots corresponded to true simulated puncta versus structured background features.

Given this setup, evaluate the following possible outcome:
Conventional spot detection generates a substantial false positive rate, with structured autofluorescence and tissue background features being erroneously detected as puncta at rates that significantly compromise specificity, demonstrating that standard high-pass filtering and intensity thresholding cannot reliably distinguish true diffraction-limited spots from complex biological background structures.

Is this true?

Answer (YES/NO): YES